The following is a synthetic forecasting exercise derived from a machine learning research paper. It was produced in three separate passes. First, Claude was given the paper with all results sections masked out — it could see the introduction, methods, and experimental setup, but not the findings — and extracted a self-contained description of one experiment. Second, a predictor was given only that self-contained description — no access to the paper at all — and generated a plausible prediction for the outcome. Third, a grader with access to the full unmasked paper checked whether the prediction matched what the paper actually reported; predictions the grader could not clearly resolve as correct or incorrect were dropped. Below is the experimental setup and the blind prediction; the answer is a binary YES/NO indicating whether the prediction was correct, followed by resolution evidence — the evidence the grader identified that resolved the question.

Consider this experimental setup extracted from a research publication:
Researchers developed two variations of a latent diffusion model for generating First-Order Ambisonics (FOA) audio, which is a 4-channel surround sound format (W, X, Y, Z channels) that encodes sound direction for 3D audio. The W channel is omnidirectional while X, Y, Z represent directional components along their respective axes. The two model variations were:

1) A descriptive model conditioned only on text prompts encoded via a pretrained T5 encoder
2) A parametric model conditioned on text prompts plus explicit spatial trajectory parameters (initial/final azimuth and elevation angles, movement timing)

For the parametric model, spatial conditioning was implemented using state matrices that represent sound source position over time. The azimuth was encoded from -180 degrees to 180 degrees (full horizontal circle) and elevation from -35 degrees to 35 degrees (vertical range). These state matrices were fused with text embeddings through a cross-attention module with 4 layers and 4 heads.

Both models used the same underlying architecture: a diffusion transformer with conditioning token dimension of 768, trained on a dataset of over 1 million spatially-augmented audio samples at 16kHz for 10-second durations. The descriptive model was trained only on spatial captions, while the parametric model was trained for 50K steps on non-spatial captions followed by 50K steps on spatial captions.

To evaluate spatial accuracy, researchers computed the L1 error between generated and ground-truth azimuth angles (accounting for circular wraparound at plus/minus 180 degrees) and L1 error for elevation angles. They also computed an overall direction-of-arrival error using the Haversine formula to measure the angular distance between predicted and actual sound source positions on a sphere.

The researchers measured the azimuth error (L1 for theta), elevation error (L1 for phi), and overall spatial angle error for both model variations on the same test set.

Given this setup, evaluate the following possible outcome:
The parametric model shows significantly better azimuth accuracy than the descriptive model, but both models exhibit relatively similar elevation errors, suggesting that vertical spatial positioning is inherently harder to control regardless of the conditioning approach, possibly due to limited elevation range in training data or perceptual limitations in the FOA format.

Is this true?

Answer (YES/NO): NO